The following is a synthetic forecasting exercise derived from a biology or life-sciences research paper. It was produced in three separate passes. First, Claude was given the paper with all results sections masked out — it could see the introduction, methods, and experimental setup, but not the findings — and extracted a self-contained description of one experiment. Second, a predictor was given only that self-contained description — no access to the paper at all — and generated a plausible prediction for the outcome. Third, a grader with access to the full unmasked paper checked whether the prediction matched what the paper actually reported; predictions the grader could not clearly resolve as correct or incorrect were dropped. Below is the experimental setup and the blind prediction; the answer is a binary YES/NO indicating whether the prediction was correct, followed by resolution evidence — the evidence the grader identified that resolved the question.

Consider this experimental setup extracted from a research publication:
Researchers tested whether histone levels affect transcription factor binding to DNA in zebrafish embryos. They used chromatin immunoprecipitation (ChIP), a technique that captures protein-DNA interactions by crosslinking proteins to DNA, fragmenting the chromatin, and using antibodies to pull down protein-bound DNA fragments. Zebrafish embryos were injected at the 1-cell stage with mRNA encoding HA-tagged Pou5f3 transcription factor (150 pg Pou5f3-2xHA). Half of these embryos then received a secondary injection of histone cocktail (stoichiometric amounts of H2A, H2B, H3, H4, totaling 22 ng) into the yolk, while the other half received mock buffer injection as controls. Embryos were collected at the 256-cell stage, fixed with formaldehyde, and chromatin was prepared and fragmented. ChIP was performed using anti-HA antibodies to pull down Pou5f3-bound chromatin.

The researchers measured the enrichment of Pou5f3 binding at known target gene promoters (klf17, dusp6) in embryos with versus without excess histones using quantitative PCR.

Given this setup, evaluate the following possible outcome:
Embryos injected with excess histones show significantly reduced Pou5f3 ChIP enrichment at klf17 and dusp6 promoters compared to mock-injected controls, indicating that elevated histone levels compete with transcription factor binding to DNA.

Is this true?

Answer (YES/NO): YES